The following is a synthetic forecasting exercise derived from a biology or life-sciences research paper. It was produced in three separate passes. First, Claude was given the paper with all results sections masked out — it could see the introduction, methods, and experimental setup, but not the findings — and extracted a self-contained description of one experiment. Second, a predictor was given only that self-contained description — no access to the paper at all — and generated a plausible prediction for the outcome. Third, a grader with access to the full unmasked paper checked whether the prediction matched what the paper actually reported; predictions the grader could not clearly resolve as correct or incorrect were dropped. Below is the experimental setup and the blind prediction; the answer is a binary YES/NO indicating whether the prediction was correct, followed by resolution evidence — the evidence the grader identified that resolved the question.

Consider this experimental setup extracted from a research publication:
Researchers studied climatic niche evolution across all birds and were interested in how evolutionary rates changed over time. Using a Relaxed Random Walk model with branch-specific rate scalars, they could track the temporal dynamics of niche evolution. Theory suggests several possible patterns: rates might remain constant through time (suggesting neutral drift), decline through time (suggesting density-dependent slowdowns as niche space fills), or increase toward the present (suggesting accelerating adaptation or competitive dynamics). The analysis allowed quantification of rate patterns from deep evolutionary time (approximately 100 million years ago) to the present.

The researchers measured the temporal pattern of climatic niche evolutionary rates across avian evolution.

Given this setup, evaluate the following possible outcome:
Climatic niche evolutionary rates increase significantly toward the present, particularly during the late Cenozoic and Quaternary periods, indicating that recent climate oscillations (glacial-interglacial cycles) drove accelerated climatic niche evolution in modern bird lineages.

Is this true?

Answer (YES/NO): NO